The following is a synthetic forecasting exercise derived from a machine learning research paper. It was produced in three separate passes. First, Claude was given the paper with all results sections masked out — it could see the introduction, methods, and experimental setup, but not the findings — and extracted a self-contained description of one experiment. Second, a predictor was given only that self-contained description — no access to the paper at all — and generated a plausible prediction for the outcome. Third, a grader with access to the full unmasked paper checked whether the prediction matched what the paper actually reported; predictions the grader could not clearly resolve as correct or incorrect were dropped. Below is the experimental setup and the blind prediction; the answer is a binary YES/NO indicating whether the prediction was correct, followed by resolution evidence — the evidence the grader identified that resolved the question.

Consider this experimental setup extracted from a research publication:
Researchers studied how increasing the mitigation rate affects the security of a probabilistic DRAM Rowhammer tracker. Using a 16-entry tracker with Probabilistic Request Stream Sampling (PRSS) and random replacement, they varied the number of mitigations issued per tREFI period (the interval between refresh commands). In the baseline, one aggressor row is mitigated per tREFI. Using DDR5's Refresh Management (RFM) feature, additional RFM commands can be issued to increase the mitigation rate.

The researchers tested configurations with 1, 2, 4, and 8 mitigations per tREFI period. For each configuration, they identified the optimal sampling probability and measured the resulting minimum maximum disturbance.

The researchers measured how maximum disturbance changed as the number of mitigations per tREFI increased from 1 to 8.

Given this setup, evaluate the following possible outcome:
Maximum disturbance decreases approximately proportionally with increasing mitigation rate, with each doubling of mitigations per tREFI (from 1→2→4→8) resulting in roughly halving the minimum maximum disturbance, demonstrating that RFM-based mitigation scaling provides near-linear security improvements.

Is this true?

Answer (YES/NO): YES